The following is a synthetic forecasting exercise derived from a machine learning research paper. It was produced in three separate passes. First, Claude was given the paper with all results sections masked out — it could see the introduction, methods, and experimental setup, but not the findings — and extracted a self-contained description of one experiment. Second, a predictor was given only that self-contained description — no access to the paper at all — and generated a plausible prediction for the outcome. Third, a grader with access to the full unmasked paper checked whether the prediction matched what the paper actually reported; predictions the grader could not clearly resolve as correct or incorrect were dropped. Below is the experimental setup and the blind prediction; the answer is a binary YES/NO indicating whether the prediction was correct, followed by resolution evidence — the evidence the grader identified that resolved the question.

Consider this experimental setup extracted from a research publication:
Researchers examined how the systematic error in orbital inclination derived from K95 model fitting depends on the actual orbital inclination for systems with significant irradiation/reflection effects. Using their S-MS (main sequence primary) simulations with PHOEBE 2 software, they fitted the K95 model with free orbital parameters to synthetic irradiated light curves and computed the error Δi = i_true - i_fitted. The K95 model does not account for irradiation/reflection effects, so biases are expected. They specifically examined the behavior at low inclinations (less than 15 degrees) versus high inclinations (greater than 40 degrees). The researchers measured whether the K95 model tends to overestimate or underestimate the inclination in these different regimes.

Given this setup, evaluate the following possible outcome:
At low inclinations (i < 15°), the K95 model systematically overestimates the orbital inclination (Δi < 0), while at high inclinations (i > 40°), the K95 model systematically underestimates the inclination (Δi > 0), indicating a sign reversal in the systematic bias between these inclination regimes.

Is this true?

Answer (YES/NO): NO